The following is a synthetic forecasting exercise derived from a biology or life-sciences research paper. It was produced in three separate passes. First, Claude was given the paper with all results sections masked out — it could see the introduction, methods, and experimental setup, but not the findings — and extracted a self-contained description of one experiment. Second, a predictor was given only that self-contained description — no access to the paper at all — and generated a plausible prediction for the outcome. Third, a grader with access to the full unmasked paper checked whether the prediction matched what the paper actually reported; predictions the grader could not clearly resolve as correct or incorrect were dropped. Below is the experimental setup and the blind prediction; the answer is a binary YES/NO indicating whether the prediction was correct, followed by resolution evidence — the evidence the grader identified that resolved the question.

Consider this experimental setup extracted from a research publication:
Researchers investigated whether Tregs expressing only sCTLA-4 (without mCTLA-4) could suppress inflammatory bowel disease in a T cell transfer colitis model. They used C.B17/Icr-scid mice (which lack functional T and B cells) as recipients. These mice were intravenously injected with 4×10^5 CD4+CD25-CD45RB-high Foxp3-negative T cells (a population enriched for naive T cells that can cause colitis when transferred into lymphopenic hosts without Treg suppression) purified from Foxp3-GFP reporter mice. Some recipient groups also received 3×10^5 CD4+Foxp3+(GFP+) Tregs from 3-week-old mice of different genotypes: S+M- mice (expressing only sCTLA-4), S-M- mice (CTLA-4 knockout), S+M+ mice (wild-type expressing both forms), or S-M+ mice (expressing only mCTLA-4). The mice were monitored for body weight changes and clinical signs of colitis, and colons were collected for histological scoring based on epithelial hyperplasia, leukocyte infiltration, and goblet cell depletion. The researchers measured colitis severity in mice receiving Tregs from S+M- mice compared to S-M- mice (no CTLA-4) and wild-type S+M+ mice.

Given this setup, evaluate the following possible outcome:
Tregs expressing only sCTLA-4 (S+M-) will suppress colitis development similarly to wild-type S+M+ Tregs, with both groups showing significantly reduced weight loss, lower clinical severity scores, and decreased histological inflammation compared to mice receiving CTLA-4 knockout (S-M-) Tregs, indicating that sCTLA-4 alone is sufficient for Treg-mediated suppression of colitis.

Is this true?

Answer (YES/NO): YES